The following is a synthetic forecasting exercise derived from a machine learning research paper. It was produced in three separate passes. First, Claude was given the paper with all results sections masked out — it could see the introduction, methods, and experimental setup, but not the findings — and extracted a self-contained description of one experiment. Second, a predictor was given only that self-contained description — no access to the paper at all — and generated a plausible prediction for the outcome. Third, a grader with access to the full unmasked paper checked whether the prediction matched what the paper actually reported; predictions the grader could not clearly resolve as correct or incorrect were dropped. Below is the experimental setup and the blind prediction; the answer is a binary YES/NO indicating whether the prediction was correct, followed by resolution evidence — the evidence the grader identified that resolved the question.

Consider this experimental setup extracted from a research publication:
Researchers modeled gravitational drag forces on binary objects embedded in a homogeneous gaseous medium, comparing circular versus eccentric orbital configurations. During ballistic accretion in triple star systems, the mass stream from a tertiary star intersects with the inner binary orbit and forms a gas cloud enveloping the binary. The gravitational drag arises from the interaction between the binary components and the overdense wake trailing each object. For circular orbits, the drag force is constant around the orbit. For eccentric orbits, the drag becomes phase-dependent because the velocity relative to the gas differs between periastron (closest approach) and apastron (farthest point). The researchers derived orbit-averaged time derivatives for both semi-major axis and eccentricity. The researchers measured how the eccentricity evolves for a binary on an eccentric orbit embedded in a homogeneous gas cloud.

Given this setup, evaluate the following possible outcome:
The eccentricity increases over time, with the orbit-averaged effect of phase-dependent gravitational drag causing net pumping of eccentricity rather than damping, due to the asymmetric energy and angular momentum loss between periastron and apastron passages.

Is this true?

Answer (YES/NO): YES